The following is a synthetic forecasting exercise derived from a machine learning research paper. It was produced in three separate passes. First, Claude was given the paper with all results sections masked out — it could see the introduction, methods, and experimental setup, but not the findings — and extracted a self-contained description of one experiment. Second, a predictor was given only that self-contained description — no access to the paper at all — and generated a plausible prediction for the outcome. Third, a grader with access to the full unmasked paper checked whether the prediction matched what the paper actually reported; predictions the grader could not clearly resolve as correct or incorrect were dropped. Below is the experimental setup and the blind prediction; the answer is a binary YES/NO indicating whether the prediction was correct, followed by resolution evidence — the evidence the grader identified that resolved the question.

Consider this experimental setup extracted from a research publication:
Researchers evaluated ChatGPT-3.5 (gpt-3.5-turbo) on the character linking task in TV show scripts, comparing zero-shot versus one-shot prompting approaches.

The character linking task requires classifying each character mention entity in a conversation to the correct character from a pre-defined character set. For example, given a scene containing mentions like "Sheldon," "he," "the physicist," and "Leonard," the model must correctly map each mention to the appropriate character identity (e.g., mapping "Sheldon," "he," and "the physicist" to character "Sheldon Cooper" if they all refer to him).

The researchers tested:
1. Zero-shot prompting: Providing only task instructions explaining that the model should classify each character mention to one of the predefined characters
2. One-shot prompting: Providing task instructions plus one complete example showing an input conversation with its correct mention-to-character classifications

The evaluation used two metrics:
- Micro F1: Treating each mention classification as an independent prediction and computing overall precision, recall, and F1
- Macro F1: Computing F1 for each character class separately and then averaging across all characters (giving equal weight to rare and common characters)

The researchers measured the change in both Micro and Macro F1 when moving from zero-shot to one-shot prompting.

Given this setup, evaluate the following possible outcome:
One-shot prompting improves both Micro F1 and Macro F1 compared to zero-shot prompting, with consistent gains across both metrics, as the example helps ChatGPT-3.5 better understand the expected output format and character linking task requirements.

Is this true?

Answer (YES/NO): NO